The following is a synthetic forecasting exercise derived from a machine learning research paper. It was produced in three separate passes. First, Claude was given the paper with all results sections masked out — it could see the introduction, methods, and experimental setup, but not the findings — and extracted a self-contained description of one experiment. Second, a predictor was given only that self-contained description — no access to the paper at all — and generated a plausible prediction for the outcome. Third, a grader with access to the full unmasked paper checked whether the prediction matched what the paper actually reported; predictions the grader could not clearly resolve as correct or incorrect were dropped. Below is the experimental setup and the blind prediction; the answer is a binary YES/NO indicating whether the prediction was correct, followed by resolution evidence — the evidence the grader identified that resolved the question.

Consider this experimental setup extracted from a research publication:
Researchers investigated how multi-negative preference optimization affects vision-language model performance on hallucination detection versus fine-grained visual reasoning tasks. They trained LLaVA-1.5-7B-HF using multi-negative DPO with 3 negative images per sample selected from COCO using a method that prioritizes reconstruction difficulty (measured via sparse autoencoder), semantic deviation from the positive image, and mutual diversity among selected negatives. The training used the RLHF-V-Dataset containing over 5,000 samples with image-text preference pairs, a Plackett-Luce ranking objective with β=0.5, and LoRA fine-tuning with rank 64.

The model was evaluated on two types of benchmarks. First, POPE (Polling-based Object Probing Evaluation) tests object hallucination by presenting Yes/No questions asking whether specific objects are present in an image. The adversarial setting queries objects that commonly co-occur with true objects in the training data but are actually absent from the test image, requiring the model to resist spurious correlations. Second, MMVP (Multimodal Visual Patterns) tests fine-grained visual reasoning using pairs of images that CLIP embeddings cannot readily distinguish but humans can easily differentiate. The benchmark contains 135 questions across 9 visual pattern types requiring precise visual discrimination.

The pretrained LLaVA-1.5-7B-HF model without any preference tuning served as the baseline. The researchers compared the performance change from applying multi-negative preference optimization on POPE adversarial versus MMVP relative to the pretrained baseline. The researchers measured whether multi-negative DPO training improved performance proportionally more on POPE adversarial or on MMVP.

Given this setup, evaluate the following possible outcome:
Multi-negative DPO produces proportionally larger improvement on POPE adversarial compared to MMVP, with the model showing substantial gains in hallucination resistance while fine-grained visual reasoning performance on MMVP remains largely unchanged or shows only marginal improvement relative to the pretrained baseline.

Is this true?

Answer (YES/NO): NO